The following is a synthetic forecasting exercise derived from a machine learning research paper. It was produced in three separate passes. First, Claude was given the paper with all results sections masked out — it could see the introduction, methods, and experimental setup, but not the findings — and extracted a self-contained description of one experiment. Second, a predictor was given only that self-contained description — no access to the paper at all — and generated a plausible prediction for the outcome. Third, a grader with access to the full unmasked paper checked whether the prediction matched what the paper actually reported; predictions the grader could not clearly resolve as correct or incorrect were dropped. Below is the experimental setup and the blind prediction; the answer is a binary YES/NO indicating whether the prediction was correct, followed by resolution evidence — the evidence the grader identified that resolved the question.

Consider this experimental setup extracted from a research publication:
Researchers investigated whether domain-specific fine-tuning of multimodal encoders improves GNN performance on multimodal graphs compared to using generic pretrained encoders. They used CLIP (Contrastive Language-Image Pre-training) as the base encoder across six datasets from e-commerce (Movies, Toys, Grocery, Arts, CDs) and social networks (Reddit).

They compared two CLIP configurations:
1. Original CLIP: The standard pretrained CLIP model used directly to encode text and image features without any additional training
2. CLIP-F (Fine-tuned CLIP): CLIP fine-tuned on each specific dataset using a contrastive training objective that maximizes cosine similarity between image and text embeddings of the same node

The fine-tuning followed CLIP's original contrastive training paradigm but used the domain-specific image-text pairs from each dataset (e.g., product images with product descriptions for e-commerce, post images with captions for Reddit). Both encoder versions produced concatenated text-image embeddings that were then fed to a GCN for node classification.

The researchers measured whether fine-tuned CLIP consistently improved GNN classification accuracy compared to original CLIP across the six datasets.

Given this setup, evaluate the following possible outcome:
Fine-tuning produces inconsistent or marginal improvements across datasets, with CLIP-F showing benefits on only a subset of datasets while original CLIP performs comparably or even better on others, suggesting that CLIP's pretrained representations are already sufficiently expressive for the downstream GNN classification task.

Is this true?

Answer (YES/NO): YES